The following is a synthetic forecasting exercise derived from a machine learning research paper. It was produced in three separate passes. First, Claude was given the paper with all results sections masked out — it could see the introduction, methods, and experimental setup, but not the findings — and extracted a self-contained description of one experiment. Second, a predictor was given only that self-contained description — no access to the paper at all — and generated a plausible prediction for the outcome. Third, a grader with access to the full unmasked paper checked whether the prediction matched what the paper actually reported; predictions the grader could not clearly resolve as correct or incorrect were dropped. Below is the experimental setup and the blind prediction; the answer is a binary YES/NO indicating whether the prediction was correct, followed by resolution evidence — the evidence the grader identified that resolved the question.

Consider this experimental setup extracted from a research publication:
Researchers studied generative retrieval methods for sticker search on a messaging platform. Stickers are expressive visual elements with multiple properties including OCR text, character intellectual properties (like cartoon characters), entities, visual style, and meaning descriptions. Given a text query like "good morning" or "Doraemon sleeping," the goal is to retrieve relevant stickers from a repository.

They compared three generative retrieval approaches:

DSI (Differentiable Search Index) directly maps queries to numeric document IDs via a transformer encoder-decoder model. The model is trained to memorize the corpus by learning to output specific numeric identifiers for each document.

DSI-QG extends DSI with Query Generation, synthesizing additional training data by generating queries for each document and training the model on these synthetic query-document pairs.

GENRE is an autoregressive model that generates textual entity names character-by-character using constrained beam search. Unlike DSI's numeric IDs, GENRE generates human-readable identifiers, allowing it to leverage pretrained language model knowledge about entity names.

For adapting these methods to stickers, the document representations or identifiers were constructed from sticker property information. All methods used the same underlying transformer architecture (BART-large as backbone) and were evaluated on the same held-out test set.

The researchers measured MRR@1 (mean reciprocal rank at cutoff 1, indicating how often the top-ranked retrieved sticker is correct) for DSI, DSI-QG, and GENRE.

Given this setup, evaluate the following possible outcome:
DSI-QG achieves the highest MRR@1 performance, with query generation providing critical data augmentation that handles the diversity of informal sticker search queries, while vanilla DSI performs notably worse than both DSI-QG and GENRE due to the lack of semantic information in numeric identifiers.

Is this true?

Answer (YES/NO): NO